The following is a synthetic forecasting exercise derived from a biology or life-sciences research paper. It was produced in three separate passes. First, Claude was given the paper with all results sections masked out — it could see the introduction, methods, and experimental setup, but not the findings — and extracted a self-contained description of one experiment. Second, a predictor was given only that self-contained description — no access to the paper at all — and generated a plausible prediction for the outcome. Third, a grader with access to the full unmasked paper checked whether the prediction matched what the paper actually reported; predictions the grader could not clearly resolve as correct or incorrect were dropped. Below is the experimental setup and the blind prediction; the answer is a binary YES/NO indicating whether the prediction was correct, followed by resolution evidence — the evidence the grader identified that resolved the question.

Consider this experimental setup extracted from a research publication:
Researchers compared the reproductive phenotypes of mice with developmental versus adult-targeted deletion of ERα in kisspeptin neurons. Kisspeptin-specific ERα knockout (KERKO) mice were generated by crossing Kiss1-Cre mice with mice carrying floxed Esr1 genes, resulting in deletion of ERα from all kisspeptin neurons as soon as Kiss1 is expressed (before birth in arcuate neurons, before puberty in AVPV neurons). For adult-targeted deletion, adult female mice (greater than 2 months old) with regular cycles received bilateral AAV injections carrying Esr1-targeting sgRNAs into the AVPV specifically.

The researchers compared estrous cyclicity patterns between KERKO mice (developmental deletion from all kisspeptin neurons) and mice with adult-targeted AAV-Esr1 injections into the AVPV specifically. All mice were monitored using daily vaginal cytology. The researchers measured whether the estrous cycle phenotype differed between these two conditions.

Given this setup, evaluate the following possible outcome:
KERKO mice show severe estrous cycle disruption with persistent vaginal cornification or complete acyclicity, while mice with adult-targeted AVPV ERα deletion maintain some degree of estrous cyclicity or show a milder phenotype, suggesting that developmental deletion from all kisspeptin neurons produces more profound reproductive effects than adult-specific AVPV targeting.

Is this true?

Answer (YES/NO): YES